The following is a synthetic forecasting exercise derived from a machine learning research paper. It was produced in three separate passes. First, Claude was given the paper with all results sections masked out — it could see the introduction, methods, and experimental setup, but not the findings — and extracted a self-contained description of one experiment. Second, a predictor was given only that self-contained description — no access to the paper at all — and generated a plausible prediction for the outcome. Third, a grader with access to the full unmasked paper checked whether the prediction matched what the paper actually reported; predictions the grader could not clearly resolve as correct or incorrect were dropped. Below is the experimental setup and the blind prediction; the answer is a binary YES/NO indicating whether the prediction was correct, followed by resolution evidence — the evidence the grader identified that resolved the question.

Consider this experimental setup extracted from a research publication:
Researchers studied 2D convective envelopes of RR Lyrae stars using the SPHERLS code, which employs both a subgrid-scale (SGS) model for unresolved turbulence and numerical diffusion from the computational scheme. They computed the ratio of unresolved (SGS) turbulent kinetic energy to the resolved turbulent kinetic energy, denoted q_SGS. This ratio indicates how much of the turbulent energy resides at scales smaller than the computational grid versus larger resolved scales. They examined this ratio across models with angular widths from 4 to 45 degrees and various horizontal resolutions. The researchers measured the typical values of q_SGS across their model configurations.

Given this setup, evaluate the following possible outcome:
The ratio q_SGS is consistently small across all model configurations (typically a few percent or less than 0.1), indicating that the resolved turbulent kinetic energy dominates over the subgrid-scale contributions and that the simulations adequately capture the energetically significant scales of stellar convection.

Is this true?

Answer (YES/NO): NO